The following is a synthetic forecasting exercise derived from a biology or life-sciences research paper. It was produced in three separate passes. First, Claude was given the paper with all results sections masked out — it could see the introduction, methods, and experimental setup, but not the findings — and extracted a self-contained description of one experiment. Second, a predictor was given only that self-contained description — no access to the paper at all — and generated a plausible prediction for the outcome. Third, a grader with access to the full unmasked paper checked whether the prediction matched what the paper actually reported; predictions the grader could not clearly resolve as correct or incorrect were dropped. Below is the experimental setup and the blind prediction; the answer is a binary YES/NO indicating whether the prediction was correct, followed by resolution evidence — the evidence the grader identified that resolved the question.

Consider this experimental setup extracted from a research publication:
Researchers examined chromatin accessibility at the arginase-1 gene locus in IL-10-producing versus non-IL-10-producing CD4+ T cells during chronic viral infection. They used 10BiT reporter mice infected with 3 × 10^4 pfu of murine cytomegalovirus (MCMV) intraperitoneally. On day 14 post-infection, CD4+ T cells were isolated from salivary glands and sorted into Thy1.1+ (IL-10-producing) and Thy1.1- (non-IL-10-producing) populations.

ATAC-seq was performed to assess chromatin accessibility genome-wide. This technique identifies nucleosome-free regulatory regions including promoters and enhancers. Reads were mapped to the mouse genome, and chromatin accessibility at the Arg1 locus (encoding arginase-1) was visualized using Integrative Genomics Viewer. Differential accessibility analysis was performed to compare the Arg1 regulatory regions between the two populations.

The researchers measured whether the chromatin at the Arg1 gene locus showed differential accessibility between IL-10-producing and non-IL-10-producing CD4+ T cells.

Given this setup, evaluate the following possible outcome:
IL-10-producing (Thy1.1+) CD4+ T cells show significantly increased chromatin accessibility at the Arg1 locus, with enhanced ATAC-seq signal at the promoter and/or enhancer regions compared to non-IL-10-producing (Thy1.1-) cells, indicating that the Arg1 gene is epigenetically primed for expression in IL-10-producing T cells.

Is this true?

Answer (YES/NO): YES